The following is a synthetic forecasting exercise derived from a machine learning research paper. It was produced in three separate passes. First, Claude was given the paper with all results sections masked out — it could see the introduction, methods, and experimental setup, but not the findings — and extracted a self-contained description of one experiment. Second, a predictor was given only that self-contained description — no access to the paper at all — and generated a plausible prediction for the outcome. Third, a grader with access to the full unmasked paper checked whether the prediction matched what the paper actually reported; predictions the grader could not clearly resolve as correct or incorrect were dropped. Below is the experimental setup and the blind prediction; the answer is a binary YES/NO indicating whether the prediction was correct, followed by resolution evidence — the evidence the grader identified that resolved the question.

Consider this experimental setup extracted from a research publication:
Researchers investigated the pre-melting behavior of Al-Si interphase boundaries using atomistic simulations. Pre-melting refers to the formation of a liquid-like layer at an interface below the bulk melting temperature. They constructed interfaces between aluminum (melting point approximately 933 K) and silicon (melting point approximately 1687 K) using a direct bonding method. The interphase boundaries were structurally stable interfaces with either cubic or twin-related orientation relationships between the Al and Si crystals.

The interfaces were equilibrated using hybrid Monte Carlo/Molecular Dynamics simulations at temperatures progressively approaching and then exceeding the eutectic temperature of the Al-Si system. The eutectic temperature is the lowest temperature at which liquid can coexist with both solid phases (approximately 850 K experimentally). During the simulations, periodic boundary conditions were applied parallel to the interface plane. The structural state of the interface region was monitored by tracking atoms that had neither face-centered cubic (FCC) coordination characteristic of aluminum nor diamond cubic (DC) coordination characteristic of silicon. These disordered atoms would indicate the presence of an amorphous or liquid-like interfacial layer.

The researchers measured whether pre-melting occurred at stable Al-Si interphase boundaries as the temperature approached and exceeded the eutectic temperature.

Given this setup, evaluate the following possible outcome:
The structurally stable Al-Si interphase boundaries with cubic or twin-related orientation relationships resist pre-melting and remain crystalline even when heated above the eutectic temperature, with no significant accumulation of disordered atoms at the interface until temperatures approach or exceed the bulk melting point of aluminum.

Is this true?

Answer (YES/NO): NO